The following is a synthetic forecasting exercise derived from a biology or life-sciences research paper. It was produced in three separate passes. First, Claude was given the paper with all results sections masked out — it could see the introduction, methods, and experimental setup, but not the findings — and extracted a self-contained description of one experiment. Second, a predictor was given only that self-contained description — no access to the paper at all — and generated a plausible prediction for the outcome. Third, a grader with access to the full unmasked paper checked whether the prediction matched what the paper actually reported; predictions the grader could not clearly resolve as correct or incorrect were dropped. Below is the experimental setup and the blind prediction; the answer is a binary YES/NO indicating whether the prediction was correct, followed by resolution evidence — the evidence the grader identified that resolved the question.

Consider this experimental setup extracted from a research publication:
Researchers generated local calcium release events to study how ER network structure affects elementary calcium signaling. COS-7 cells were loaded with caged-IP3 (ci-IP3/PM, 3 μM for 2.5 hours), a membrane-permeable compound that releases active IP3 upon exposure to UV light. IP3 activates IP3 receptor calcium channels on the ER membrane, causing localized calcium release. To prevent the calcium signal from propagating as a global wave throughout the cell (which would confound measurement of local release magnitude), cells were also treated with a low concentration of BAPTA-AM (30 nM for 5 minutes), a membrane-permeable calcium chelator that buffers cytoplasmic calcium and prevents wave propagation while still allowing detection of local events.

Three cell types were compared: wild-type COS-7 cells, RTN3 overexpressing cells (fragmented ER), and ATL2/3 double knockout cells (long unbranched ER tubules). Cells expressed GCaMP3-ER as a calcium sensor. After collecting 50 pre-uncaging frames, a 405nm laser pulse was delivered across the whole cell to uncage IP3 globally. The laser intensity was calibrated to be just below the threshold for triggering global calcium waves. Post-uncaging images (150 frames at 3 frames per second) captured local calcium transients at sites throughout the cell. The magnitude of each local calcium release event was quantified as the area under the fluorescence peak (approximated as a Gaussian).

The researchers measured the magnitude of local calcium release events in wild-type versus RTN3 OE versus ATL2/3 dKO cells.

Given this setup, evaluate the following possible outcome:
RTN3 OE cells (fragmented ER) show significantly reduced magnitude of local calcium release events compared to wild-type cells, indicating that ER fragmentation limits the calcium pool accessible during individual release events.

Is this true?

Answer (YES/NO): YES